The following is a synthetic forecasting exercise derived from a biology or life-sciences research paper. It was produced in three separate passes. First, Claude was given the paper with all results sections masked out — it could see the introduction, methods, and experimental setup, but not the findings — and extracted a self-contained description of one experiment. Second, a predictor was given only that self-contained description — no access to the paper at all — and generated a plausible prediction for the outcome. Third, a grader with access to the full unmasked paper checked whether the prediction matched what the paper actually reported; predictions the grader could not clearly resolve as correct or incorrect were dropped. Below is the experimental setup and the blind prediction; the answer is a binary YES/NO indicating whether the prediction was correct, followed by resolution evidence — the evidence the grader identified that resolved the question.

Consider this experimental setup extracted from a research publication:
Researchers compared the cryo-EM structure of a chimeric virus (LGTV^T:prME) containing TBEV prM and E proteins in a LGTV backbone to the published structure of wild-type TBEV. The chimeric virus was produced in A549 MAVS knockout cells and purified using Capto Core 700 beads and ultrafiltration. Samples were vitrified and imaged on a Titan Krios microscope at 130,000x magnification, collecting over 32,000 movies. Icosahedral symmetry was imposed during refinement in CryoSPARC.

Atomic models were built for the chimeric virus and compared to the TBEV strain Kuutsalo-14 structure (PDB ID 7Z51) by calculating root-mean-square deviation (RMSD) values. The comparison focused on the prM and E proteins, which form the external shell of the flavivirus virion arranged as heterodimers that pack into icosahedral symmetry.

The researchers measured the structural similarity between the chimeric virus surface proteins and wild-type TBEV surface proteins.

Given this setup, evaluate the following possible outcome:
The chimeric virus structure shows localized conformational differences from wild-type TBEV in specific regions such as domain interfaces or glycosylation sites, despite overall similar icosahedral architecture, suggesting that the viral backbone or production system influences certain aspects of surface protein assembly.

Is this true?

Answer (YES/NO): NO